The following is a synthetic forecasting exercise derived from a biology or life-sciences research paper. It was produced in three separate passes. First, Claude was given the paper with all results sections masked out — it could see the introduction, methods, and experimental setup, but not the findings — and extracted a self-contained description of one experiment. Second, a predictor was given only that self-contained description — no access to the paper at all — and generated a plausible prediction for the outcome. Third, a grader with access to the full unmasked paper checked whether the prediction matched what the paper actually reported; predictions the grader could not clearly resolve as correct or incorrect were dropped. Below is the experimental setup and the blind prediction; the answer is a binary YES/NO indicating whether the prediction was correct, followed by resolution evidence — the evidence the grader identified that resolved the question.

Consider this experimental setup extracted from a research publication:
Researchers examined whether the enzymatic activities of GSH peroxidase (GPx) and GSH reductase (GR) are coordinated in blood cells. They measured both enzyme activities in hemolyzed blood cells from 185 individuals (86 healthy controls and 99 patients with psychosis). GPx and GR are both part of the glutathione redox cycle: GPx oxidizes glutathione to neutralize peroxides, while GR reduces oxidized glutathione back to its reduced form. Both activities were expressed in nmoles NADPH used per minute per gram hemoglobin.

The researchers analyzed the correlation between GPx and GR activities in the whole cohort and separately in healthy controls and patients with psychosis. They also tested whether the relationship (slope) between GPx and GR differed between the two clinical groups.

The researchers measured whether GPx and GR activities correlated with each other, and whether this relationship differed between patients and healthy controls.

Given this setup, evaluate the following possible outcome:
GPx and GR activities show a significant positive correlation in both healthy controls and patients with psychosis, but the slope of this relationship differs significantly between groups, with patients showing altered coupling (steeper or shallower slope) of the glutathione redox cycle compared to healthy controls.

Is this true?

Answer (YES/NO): NO